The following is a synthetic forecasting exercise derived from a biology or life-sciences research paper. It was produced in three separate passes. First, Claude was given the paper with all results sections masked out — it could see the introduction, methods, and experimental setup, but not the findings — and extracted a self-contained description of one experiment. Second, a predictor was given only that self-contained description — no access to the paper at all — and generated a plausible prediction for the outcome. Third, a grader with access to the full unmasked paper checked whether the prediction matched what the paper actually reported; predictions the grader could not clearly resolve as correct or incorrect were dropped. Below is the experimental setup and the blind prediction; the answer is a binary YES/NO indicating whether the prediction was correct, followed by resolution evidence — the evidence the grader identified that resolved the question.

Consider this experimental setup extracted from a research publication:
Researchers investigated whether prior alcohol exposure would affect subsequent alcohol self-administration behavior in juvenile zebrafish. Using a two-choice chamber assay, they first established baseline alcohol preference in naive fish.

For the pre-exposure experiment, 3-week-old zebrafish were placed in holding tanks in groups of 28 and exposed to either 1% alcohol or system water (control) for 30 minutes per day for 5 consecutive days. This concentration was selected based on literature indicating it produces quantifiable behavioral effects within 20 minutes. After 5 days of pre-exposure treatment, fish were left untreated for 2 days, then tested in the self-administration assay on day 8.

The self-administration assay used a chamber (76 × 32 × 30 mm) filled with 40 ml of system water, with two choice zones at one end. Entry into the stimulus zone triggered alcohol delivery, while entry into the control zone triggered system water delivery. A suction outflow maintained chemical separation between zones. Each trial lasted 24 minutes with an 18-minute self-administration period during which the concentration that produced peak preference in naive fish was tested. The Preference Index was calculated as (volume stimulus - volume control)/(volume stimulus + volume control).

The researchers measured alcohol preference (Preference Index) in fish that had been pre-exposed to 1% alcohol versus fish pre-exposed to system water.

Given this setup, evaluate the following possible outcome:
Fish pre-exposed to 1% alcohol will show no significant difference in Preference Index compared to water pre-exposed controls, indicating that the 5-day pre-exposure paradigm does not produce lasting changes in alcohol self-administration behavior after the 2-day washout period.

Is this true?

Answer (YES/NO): YES